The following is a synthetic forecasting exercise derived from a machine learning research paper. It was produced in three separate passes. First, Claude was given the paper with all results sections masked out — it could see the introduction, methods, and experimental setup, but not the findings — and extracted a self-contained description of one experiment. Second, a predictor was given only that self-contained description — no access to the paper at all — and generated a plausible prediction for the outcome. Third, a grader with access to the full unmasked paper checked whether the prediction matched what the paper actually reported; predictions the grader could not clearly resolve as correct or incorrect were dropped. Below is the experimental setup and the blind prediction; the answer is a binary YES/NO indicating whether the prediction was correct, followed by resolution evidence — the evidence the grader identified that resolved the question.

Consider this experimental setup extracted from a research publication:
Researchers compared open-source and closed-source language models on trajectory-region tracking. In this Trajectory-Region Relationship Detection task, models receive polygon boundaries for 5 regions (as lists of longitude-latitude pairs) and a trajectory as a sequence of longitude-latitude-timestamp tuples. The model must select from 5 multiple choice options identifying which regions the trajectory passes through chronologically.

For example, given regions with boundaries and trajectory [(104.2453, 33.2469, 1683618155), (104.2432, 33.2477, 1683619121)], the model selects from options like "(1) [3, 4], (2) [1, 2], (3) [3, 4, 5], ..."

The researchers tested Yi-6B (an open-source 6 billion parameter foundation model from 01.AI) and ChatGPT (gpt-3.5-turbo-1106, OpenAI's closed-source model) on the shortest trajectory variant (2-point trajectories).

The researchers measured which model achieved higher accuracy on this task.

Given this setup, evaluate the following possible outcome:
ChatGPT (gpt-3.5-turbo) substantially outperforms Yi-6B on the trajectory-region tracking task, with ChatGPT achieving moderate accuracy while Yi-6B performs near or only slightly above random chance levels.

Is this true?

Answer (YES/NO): NO